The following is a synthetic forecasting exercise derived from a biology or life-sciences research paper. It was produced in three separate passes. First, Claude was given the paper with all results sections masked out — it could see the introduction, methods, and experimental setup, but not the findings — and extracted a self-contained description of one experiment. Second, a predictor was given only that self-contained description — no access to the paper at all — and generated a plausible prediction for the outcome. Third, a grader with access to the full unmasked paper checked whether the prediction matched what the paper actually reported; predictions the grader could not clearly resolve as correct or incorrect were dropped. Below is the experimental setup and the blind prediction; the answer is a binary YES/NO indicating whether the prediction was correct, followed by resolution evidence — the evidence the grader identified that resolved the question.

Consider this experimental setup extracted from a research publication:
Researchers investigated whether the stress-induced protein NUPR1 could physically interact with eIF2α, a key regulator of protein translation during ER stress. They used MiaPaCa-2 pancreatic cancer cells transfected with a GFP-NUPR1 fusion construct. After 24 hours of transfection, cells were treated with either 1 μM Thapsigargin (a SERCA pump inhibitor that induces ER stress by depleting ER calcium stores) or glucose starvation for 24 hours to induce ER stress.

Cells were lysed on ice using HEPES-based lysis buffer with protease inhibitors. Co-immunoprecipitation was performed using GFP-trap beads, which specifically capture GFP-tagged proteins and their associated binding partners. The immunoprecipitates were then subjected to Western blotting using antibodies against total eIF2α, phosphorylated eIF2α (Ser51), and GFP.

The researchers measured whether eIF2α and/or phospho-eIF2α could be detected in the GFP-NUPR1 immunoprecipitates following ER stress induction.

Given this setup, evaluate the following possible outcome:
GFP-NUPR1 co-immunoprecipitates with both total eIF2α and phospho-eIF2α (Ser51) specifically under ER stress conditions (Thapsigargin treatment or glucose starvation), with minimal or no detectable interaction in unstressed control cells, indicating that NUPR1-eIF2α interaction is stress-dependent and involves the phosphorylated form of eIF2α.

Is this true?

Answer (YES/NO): NO